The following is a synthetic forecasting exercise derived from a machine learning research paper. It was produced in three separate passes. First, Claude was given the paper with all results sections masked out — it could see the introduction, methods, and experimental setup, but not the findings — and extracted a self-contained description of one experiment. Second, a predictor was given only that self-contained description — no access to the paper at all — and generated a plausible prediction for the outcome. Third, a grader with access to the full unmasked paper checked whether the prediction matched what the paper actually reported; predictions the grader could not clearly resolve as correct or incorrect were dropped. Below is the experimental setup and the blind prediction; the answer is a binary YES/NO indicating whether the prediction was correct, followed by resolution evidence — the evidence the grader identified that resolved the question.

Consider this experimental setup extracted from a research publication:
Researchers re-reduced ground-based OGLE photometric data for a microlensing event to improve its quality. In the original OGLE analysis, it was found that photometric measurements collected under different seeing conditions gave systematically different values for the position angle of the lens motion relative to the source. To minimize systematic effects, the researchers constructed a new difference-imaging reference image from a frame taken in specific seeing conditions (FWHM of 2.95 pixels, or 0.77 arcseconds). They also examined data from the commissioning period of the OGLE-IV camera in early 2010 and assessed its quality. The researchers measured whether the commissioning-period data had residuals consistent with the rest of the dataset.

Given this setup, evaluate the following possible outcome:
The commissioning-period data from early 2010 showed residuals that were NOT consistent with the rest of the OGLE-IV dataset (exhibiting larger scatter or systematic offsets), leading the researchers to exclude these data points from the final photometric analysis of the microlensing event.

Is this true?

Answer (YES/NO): YES